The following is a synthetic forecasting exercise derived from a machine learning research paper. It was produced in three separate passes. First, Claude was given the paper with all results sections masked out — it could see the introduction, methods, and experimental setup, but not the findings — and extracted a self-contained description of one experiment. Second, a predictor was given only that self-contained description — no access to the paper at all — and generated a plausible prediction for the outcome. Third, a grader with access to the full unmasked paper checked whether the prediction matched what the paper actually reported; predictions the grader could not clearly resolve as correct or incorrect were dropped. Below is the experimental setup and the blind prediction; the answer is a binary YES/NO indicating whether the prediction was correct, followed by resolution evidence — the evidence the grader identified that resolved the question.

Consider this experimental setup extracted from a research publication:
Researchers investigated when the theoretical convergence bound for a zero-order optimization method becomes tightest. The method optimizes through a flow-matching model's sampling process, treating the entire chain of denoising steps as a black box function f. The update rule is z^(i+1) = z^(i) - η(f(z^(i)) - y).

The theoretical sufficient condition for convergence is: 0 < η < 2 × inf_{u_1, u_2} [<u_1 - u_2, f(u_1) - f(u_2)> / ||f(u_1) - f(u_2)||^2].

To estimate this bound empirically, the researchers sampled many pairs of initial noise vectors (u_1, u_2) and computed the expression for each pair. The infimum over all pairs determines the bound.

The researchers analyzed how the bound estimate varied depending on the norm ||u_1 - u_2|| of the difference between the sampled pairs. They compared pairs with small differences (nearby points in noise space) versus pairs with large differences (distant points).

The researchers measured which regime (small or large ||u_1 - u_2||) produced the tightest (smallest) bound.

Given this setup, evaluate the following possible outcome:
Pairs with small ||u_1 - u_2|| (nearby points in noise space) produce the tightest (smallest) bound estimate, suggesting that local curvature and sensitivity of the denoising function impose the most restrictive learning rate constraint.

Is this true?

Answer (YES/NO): YES